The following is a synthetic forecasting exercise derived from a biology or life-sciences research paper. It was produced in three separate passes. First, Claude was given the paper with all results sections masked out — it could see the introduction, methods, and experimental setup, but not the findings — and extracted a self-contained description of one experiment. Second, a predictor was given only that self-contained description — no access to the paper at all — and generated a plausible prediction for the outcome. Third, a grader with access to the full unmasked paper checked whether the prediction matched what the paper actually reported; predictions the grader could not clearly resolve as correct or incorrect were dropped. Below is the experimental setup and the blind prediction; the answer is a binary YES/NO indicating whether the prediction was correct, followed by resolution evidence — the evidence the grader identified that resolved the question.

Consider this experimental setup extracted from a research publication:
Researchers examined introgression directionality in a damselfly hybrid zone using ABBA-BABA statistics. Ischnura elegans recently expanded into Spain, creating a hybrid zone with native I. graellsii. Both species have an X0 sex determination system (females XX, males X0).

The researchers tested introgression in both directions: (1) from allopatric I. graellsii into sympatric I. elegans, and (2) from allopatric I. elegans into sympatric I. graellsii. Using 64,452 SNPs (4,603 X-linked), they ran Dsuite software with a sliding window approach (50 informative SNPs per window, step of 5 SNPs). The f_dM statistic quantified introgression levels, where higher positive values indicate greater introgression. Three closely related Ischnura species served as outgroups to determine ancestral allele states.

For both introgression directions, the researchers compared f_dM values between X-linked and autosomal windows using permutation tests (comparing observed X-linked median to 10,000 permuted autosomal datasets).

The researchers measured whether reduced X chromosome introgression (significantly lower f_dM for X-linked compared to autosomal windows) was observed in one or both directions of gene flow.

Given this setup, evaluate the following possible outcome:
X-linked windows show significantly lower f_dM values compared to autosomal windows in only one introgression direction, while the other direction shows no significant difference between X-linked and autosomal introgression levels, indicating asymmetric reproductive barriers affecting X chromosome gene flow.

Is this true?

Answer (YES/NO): NO